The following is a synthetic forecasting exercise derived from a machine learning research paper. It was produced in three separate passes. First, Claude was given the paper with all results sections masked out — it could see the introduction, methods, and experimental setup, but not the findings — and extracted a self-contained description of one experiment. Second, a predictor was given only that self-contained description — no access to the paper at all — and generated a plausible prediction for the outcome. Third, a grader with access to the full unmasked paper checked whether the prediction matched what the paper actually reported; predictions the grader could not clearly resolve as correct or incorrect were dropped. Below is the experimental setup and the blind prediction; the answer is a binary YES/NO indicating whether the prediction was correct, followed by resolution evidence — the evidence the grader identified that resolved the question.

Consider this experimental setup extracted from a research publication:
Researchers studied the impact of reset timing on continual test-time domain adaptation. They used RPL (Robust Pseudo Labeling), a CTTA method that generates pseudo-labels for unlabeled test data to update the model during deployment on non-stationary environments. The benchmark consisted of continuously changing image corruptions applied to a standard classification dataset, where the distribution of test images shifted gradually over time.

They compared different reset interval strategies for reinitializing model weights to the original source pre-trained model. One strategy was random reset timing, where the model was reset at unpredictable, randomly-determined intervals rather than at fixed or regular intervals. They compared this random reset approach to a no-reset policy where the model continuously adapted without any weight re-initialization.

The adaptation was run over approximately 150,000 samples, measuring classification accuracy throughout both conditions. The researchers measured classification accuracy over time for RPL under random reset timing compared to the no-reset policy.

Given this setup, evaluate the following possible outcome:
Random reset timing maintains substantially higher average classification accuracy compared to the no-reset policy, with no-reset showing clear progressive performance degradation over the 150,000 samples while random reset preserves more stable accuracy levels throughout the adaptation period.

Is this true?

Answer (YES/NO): NO